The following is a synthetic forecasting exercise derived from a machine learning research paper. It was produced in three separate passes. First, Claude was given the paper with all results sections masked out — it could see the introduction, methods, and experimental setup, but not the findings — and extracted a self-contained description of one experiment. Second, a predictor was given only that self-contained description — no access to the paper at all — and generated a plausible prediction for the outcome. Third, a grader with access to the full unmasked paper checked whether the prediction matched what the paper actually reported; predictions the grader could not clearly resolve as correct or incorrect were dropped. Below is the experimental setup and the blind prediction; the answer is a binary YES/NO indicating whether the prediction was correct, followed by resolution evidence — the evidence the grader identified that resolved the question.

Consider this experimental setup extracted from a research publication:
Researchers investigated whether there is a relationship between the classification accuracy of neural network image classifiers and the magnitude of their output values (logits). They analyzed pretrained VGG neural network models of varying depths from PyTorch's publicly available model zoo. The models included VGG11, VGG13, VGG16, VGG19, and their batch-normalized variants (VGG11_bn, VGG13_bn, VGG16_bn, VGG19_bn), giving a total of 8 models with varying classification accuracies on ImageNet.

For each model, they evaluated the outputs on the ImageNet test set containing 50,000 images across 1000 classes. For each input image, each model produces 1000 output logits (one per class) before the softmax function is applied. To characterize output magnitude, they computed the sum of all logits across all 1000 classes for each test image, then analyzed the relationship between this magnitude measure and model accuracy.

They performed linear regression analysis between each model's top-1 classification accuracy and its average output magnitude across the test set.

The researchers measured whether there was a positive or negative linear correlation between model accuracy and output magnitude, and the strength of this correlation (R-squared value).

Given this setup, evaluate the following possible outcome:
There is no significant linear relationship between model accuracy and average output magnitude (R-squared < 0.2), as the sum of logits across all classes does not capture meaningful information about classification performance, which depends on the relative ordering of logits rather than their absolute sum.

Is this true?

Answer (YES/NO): NO